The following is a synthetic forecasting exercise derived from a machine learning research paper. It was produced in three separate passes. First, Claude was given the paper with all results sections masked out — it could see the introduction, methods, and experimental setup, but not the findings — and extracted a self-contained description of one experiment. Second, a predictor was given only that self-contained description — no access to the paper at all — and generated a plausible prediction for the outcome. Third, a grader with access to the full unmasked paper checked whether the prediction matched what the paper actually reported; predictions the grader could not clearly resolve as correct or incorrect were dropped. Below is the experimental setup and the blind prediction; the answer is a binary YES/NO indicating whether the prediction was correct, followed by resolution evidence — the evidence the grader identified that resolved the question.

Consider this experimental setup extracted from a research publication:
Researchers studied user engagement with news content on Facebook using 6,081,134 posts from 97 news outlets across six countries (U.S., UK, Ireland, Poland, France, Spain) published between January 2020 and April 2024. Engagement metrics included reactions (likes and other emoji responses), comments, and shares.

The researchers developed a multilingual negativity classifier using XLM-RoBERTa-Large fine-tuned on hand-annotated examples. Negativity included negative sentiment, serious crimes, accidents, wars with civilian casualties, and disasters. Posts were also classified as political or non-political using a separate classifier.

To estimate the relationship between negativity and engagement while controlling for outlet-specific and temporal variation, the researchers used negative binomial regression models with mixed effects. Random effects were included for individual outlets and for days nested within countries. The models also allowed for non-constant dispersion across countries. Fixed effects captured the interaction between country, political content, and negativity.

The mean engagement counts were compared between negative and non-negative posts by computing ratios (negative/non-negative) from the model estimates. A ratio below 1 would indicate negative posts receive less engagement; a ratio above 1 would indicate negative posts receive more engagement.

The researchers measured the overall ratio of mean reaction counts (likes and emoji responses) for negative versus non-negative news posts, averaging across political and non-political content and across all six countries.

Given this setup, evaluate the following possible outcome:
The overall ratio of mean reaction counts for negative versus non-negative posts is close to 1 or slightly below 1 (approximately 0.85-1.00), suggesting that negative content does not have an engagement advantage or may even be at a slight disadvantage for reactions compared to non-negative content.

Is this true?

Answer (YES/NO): YES